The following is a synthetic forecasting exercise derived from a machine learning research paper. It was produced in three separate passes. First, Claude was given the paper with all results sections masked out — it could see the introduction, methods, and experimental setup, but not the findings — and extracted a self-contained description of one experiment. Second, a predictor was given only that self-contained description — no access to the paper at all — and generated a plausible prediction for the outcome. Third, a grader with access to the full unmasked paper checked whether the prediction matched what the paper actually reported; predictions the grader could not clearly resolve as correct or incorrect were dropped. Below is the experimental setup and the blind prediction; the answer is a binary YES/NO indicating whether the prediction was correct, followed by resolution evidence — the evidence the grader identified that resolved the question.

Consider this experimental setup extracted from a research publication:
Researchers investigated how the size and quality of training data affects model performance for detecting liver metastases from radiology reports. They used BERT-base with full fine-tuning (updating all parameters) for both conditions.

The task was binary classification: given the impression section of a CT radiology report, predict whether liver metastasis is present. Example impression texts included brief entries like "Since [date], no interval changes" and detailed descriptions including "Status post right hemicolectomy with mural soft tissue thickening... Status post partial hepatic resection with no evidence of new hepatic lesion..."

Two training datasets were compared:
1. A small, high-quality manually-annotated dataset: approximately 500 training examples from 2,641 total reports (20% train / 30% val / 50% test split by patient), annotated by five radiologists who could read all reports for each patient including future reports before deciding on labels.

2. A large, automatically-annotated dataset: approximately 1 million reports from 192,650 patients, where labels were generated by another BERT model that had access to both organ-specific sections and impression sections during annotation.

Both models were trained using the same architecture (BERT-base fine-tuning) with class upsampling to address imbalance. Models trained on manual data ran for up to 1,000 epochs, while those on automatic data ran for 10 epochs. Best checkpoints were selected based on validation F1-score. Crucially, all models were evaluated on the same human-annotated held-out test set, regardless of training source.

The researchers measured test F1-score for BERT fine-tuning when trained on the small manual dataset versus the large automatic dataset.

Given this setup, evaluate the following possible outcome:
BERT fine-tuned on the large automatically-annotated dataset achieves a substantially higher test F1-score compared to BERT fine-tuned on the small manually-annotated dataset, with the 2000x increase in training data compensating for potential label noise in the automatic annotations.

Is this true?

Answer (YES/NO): YES